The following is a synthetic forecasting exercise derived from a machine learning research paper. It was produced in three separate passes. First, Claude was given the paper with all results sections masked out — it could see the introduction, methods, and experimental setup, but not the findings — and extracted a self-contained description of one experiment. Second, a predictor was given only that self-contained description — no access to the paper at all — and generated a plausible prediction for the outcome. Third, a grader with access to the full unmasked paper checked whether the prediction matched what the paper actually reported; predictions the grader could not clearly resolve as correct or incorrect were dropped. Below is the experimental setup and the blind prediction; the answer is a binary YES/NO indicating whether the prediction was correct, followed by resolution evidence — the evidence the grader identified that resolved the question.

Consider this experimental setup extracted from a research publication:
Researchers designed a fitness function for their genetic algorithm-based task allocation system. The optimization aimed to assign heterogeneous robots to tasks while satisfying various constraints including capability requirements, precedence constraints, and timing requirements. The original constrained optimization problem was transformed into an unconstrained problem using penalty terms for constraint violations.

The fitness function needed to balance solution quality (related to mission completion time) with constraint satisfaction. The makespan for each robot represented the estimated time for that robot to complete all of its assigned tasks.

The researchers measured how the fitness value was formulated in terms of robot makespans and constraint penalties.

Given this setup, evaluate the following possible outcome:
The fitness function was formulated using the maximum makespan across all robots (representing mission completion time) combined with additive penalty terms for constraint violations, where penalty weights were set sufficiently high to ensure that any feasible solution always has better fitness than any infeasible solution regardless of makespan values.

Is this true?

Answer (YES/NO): NO